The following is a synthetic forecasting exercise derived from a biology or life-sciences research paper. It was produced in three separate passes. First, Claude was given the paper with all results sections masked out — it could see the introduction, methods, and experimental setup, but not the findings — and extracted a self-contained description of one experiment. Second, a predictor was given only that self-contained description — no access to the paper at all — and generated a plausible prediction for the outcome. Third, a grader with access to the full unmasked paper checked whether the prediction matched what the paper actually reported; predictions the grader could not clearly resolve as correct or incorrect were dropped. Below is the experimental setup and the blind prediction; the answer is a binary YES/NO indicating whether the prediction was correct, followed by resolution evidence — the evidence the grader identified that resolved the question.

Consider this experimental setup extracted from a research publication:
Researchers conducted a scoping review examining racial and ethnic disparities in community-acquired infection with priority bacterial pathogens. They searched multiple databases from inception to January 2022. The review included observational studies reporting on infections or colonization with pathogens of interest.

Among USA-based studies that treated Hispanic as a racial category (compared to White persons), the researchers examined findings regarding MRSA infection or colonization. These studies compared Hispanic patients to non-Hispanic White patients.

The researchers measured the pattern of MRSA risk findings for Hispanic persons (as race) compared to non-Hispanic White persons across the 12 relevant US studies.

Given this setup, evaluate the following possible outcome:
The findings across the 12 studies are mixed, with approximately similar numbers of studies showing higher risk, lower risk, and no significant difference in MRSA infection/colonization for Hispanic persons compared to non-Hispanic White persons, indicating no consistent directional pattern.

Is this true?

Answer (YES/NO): NO